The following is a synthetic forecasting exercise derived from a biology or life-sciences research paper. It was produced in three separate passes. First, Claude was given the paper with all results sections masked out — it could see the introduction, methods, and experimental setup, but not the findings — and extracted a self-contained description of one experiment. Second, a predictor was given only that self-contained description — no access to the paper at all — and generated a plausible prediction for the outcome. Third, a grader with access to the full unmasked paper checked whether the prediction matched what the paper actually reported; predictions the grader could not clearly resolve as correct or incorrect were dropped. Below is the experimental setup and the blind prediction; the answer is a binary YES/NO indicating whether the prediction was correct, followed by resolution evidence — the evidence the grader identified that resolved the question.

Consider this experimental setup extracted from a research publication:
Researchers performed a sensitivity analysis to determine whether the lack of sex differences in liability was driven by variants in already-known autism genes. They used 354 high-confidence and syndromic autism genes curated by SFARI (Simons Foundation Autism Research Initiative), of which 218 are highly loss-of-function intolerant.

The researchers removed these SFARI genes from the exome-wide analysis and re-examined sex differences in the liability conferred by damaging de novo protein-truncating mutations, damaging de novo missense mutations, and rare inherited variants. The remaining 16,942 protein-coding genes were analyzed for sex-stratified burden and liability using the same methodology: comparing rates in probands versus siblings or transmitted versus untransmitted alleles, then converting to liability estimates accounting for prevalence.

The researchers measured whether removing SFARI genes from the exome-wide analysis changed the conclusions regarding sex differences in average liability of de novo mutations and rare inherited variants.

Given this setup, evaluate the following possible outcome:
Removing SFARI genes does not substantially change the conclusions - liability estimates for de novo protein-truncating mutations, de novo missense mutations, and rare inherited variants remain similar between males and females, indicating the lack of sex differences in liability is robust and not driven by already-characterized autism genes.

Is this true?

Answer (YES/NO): YES